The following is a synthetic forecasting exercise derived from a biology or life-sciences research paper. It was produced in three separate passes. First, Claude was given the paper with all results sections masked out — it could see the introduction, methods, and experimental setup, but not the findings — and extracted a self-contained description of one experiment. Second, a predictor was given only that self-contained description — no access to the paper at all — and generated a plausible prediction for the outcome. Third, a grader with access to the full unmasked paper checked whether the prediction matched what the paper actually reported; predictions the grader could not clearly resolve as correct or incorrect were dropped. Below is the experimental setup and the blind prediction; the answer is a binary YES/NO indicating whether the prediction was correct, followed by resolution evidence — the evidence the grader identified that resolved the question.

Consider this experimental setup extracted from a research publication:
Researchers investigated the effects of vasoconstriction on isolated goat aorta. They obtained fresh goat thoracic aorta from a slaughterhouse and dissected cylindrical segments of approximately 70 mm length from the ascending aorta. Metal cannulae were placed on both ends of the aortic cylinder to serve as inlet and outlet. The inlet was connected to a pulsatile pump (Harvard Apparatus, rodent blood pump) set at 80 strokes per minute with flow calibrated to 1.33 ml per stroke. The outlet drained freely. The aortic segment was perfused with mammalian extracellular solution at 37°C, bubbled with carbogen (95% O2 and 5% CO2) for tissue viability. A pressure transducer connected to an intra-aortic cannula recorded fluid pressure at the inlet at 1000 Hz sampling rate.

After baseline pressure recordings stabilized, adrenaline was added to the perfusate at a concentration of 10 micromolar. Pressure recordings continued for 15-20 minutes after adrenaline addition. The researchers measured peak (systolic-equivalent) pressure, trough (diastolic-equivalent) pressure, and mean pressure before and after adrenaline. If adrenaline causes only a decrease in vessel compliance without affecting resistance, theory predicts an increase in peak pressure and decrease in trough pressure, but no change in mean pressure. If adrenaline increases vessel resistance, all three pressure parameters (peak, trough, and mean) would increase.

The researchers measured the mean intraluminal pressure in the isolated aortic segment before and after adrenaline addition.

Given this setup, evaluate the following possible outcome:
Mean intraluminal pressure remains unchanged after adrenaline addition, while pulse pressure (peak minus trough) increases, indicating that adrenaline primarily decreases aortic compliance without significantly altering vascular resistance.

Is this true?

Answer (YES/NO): YES